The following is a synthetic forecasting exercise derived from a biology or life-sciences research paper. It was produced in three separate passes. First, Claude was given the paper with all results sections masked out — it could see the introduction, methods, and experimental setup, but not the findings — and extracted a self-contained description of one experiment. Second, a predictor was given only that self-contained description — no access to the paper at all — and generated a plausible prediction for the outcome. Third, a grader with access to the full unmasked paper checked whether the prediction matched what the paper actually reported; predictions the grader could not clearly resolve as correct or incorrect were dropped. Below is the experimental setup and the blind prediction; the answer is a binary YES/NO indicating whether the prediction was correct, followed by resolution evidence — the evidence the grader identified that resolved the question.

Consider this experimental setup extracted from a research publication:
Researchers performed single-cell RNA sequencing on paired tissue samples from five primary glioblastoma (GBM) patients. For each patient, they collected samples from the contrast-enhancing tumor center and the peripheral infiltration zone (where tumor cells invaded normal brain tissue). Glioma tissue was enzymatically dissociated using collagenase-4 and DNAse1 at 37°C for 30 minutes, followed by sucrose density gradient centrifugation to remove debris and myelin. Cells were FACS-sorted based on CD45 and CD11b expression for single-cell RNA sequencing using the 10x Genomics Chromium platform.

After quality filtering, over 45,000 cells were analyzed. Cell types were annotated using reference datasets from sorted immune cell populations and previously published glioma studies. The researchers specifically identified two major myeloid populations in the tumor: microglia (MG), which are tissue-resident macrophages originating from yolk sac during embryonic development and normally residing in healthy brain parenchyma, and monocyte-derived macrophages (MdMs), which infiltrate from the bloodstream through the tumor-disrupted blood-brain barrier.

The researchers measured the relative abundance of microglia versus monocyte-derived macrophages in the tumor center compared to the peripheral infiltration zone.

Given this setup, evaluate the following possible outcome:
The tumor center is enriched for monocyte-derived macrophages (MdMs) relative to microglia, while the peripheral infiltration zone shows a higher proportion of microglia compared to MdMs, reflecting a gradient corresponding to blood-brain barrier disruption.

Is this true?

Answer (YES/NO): YES